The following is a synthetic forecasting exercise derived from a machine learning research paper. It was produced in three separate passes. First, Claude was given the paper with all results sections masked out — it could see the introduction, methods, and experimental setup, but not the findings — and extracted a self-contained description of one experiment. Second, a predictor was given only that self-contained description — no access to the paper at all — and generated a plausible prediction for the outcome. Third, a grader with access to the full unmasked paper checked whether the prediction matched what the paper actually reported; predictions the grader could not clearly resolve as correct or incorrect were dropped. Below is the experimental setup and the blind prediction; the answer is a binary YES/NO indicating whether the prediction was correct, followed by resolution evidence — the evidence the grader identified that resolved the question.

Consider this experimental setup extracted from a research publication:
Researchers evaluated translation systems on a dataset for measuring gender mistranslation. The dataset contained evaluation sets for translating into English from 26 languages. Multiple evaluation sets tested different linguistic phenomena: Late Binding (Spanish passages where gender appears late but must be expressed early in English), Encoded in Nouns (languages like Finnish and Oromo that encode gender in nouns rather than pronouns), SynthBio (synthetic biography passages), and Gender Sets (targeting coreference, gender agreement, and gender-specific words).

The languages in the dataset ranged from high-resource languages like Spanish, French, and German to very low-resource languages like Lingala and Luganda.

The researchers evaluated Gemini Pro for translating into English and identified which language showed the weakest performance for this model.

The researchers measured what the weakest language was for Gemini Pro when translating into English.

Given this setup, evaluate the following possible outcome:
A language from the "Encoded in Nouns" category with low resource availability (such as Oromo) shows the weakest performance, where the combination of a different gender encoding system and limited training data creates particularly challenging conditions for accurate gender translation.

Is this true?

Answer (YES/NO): NO